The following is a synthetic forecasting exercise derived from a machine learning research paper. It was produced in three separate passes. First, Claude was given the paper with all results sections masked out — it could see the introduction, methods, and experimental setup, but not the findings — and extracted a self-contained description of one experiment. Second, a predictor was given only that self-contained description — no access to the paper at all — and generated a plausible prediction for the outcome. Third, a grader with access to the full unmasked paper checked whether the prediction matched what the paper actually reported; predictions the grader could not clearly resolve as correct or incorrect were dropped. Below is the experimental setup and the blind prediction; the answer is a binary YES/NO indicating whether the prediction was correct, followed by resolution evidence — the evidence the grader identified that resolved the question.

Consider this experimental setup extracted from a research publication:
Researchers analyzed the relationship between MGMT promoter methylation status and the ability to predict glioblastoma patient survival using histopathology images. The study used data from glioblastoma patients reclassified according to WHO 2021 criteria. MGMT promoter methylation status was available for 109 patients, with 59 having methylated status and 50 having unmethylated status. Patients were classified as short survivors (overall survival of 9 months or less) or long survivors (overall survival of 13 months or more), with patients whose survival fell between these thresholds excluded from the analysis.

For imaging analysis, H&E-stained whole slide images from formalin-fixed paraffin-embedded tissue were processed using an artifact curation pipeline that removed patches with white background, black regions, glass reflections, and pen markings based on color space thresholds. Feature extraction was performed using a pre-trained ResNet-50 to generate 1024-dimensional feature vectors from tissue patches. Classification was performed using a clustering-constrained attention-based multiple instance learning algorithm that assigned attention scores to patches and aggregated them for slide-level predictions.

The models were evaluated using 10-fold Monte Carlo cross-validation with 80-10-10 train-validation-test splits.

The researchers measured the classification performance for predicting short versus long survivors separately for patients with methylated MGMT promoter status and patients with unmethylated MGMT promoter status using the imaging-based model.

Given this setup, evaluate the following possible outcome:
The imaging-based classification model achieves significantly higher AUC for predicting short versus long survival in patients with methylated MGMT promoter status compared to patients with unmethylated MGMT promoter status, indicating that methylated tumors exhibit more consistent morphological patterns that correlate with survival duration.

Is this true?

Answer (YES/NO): NO